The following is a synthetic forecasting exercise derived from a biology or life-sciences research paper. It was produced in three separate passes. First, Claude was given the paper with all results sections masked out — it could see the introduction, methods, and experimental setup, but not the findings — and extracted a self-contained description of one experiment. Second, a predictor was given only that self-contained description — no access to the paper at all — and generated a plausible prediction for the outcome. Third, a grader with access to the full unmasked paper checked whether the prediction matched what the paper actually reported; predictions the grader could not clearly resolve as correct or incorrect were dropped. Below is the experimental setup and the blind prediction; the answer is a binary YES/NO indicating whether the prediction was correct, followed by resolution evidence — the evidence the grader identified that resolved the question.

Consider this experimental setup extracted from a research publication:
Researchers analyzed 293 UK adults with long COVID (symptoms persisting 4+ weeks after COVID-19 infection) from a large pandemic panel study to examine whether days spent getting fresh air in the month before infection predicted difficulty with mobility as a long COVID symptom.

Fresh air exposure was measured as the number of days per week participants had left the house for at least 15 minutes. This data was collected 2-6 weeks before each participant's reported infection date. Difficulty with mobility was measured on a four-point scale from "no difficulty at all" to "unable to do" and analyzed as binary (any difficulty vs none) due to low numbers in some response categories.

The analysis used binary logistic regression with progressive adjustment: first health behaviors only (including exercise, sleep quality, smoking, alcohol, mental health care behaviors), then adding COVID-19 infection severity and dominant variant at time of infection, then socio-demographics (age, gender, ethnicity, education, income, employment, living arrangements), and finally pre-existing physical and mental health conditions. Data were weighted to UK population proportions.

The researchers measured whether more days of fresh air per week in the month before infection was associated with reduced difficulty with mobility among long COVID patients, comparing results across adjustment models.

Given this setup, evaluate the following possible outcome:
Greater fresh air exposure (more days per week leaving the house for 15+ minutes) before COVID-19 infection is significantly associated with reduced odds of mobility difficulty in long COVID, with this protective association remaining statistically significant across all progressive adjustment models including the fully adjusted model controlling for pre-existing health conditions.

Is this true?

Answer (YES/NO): NO